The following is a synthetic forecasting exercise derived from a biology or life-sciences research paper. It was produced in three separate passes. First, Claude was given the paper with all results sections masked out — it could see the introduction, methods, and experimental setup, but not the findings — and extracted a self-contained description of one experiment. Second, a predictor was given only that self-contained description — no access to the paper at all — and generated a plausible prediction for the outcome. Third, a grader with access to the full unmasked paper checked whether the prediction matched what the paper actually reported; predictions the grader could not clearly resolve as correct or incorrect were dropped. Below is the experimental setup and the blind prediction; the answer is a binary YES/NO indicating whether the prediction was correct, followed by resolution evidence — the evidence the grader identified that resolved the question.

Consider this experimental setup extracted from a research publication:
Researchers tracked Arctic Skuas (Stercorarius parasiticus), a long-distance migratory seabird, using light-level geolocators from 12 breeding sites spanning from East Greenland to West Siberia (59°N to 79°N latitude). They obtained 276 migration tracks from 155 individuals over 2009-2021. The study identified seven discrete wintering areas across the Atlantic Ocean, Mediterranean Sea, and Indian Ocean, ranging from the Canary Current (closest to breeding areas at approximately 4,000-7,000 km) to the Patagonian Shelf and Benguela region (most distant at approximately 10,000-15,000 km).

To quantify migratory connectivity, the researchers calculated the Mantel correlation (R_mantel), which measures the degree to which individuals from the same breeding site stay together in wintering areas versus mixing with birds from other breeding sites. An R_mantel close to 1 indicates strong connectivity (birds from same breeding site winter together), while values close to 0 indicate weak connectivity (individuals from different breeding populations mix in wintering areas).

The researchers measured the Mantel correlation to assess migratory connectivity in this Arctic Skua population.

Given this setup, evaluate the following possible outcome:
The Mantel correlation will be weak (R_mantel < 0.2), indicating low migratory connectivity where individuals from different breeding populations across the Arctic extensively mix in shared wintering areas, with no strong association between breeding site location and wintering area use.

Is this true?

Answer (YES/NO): YES